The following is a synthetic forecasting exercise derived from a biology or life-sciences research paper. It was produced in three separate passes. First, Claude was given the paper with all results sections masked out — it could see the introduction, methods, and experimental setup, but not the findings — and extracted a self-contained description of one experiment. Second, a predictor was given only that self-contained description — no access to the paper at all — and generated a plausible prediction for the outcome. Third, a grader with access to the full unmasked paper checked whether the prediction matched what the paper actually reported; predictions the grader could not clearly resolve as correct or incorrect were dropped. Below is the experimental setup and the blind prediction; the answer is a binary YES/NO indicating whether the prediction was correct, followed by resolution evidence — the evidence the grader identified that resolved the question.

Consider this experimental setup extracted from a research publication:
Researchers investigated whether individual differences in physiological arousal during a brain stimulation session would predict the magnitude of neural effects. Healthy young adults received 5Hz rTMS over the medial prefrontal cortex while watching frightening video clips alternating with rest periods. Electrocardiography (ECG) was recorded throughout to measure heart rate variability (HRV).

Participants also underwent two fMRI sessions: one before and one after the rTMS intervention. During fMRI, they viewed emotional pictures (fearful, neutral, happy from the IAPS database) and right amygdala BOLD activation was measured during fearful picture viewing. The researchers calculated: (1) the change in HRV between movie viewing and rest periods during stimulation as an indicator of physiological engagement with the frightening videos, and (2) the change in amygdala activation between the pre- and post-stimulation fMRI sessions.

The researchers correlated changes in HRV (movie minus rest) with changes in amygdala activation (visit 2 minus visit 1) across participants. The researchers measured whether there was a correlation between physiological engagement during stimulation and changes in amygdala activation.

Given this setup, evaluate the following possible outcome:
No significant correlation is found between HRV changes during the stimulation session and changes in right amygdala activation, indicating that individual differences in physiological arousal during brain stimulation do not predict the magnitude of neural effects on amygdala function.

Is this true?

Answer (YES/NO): NO